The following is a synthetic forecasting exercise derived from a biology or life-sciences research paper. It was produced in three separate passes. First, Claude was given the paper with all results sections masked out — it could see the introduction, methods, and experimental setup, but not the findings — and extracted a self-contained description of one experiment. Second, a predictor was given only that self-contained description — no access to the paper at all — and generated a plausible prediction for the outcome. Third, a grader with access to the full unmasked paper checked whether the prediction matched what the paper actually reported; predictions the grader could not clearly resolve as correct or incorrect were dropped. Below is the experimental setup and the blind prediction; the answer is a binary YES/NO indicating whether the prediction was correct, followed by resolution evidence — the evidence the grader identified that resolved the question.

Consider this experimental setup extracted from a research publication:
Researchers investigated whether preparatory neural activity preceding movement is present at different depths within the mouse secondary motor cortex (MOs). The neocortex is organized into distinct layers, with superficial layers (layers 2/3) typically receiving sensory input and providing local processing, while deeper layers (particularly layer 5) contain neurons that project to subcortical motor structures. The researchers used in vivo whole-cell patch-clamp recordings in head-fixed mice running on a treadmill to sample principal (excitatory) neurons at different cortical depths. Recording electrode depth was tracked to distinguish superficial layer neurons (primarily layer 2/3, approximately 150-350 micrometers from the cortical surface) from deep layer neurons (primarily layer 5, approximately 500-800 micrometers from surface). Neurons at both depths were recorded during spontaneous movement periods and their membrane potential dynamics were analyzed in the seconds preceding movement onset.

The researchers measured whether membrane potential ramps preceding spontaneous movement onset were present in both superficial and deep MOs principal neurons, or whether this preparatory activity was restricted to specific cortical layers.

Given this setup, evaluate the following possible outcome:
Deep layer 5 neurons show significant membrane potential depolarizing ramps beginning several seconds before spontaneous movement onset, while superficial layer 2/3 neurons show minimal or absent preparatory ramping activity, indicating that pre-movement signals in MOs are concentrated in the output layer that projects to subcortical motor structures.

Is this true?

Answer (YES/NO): NO